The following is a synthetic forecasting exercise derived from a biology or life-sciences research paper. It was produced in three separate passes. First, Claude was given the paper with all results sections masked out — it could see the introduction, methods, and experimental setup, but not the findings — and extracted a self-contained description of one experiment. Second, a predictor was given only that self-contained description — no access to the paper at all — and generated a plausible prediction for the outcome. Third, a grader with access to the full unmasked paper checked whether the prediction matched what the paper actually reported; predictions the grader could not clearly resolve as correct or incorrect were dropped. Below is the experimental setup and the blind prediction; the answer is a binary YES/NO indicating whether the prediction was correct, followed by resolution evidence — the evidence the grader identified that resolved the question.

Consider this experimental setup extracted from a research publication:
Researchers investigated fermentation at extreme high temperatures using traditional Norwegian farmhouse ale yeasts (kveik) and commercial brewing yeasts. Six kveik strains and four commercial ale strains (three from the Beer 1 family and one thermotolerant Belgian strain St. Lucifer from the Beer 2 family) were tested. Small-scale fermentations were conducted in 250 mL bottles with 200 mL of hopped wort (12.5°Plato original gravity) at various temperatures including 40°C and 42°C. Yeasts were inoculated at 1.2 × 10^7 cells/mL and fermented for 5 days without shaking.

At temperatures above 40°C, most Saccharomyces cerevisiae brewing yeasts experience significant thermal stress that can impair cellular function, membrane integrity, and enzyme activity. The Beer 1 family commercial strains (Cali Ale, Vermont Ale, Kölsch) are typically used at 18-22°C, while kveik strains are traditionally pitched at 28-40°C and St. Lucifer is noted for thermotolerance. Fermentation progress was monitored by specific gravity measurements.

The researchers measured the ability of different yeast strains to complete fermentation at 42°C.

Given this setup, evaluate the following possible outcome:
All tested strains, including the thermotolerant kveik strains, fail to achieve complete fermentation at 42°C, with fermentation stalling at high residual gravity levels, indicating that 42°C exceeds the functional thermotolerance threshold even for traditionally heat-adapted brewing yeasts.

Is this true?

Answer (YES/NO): NO